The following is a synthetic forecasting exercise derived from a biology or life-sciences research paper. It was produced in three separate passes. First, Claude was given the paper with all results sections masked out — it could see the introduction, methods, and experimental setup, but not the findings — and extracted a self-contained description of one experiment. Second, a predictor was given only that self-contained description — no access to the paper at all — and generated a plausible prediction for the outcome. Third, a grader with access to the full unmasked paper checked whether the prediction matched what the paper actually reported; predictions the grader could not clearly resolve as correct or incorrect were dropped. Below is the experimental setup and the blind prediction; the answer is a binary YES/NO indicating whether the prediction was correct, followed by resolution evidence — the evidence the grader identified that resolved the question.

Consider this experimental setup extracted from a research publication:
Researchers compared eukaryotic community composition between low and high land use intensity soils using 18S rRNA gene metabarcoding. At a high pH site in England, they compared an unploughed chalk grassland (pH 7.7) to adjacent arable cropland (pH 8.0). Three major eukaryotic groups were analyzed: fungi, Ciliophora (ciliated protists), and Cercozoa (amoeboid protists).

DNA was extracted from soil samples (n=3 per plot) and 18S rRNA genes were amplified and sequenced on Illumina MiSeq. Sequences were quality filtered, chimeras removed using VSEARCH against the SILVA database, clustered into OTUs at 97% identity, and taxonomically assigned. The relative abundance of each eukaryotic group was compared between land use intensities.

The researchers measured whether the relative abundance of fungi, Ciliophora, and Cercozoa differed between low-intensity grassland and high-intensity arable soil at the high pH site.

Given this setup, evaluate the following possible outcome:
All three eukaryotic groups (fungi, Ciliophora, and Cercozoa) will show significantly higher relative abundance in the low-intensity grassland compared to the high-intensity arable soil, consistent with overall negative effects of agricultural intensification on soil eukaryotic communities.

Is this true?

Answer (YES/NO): NO